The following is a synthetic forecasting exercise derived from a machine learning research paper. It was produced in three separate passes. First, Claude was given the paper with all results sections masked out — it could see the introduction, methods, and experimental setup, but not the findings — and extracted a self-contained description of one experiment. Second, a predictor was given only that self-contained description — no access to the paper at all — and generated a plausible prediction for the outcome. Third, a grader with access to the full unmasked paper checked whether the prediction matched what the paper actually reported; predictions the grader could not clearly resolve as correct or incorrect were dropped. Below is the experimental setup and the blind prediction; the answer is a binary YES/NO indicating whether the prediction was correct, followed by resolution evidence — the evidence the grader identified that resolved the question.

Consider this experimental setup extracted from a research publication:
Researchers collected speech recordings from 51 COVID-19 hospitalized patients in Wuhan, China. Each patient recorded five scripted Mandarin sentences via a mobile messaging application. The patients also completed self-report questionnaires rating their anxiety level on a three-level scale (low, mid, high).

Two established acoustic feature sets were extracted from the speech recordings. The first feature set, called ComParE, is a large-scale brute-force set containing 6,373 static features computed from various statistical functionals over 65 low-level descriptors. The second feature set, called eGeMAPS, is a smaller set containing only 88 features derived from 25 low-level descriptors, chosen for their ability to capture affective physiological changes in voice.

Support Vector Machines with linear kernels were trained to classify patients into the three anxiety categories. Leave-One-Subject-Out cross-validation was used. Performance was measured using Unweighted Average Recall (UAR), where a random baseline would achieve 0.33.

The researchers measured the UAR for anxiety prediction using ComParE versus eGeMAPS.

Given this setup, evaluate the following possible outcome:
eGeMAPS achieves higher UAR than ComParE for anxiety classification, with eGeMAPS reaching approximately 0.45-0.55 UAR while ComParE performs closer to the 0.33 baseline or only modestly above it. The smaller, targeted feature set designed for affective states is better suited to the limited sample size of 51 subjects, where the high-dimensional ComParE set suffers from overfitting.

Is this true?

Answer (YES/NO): NO